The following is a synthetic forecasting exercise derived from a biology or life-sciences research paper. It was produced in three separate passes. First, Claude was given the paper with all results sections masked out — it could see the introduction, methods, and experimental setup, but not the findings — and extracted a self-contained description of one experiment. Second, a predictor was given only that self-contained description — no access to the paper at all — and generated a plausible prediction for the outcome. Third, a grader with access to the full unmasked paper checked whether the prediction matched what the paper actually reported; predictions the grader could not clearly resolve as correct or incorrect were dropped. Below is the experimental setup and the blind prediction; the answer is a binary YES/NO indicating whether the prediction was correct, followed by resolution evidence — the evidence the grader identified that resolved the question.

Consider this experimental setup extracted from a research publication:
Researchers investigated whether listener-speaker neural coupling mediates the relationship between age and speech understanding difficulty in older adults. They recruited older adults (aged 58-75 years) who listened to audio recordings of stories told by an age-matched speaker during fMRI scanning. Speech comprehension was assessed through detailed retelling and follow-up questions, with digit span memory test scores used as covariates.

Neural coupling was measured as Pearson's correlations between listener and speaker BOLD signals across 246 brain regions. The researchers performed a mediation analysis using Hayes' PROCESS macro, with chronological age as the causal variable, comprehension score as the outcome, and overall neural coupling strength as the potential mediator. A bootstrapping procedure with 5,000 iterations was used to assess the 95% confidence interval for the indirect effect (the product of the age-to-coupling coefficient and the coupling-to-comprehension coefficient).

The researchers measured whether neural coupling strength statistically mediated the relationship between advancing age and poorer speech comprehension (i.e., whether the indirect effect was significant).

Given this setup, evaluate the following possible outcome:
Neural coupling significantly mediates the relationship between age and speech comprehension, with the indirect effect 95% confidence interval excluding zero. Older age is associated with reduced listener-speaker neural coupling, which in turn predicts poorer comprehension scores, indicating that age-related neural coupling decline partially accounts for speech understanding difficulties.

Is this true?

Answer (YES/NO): YES